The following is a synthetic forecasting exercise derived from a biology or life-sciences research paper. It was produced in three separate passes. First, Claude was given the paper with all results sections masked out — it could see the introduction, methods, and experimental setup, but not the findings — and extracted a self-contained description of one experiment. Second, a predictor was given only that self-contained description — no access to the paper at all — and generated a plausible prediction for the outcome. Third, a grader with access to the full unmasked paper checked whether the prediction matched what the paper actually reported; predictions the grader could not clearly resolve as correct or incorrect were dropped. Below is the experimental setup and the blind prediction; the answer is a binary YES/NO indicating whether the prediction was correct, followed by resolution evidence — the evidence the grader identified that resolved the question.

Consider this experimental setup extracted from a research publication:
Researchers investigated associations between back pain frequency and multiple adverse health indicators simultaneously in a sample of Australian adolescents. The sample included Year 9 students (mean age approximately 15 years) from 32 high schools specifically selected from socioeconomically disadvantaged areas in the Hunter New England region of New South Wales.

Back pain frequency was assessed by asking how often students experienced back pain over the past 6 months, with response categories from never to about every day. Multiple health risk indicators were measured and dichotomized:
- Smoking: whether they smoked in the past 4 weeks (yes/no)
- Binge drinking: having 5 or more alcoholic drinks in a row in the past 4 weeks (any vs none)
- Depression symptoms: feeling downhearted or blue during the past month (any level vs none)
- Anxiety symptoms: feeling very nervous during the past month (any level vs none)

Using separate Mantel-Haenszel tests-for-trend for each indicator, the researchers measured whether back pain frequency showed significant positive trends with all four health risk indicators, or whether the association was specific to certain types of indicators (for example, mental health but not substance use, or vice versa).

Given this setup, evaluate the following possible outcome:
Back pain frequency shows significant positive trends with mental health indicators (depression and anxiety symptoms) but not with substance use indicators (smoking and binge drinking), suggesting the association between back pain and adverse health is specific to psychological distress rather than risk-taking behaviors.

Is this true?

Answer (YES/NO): NO